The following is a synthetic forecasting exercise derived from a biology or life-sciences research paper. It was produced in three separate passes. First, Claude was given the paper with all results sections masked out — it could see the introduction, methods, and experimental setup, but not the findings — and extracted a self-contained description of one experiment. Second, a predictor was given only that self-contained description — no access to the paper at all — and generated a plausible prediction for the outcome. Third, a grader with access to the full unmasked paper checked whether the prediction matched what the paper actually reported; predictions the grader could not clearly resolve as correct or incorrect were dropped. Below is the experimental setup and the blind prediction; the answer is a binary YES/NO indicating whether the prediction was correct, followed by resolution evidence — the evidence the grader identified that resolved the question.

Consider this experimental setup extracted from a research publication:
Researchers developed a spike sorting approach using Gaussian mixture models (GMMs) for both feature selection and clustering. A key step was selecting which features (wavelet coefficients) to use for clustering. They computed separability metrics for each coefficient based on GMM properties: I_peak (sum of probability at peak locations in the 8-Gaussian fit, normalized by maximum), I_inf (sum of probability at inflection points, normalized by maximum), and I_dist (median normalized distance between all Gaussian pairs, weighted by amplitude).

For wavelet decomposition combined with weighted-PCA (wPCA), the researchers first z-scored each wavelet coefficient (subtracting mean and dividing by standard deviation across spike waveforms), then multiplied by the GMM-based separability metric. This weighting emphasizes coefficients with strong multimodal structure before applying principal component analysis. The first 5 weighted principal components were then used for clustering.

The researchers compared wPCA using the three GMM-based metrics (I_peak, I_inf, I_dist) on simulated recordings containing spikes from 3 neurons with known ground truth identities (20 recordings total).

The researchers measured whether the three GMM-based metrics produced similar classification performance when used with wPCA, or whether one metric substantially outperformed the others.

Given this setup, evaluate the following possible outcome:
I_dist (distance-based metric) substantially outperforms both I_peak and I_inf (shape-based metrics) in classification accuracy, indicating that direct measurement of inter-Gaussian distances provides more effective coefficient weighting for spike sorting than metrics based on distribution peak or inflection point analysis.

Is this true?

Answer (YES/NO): NO